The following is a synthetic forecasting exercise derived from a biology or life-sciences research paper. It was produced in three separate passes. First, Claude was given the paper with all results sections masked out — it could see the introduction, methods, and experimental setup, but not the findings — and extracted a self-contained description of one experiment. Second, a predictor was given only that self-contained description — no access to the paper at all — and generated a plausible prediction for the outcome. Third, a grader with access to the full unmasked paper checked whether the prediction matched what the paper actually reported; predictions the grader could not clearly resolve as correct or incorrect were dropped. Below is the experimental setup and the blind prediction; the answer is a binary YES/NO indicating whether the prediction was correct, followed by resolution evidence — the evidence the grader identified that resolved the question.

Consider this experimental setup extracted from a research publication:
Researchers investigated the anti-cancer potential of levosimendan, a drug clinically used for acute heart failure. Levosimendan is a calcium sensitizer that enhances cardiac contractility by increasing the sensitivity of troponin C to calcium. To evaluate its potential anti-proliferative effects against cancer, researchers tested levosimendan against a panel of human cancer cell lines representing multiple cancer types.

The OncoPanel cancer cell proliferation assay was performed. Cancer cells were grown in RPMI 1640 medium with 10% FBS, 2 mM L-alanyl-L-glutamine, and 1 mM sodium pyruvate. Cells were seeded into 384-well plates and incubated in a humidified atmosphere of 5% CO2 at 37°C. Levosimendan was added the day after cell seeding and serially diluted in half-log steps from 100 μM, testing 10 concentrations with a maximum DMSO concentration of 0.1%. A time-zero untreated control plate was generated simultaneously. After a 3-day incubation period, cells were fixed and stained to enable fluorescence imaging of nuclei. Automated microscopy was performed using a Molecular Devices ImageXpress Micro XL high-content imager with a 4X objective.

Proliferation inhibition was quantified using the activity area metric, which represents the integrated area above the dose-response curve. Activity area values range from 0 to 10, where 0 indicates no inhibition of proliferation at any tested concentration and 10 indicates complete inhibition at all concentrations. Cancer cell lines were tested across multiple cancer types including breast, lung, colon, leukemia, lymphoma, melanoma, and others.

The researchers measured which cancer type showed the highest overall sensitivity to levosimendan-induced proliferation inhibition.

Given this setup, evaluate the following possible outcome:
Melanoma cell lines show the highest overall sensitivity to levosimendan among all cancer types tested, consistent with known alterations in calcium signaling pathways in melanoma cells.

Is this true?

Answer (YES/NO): NO